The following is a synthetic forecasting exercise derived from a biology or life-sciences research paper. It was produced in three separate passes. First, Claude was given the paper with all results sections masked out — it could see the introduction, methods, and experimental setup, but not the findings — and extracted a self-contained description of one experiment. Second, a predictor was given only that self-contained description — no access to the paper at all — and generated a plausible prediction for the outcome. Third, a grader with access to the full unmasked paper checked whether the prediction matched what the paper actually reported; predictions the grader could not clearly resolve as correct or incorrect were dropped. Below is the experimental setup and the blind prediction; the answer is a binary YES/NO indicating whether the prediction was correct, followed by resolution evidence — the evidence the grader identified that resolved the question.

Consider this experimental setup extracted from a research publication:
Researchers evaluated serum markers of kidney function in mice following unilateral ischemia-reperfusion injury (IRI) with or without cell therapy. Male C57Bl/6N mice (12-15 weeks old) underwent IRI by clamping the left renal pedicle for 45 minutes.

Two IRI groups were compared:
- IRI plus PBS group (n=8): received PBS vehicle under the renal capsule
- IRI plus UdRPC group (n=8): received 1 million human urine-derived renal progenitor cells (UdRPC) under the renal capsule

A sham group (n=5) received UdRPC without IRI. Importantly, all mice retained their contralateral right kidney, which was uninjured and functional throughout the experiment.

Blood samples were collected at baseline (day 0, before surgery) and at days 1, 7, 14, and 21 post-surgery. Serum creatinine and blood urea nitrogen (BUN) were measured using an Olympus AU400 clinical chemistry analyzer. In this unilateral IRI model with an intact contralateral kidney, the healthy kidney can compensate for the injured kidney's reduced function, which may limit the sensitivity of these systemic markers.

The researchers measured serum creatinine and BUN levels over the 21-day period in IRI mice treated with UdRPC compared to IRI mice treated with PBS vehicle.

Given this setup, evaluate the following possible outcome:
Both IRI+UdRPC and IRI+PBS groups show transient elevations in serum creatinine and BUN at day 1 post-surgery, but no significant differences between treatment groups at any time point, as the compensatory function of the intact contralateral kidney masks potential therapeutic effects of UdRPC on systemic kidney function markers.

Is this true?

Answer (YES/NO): NO